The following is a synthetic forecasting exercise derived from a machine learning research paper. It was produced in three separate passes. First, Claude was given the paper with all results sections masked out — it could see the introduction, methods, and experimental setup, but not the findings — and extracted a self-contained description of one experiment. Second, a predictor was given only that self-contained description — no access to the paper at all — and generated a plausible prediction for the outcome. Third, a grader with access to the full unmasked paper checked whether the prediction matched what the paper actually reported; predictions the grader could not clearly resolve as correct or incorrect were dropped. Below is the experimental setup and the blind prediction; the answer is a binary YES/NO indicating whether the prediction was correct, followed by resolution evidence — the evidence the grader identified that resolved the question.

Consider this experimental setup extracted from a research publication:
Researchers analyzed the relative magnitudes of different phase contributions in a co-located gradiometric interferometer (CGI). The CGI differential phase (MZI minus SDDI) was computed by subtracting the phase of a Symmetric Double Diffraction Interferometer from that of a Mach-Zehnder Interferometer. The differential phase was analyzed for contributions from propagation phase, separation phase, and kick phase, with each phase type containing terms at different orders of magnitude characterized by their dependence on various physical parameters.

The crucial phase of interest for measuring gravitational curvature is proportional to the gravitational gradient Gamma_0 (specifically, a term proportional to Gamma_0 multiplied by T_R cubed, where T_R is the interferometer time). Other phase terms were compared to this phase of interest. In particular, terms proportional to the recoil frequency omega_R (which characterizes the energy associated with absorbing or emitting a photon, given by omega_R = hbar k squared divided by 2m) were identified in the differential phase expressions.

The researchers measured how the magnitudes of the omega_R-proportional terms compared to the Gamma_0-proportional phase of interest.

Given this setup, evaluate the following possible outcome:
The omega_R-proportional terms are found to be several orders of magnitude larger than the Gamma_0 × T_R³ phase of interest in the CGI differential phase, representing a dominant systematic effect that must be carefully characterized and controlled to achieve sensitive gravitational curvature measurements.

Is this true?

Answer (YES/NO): NO